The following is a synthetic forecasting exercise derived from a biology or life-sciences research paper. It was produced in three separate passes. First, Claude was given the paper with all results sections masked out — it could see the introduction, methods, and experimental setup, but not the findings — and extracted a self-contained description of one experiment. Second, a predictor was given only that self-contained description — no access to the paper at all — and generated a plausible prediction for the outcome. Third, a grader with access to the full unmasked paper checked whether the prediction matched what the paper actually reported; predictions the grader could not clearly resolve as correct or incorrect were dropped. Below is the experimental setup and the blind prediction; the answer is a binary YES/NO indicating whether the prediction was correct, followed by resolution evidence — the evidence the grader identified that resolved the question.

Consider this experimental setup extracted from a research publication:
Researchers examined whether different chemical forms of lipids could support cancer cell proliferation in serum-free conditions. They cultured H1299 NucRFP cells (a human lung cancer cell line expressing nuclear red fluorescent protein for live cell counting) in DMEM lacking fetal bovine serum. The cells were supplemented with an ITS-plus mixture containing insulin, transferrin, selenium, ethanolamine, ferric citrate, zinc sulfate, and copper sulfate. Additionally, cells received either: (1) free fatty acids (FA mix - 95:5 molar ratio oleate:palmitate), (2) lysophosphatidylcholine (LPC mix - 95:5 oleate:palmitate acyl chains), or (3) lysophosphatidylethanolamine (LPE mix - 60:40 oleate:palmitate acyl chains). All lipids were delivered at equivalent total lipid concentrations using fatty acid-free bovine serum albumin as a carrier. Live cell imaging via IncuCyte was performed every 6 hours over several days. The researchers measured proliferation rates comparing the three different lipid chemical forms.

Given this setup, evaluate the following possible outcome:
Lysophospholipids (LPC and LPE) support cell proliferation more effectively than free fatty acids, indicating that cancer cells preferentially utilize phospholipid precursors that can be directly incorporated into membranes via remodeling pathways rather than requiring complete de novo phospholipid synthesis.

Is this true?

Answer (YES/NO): NO